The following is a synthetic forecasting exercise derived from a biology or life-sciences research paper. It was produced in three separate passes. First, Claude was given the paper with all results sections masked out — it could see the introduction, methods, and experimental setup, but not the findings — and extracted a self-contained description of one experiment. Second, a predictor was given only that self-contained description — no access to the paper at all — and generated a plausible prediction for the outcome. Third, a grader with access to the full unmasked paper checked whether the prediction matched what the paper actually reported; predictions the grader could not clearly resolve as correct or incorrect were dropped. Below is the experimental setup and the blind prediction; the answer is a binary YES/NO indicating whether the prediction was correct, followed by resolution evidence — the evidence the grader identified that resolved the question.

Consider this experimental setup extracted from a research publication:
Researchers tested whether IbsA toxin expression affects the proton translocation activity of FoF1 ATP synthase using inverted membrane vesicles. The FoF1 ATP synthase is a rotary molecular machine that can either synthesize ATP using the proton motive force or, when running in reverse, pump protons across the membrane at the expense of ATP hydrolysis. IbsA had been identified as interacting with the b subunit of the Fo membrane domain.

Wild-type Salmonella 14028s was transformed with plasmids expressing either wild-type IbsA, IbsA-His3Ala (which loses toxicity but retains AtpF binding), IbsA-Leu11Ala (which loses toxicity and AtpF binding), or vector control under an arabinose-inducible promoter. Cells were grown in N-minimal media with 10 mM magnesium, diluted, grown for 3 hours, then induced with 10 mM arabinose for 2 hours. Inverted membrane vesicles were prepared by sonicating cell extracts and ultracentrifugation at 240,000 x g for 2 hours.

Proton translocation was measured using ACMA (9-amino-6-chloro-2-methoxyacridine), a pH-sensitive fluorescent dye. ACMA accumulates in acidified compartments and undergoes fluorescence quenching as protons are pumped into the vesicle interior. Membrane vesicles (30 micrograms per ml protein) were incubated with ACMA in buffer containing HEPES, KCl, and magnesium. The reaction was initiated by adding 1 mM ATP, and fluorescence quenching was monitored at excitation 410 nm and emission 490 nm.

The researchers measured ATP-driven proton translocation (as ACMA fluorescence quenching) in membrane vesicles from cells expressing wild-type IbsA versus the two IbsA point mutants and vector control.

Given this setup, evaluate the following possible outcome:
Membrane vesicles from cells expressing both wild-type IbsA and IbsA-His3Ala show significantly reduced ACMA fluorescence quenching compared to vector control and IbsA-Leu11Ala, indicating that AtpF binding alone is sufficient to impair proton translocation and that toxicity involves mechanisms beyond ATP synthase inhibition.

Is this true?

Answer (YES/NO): NO